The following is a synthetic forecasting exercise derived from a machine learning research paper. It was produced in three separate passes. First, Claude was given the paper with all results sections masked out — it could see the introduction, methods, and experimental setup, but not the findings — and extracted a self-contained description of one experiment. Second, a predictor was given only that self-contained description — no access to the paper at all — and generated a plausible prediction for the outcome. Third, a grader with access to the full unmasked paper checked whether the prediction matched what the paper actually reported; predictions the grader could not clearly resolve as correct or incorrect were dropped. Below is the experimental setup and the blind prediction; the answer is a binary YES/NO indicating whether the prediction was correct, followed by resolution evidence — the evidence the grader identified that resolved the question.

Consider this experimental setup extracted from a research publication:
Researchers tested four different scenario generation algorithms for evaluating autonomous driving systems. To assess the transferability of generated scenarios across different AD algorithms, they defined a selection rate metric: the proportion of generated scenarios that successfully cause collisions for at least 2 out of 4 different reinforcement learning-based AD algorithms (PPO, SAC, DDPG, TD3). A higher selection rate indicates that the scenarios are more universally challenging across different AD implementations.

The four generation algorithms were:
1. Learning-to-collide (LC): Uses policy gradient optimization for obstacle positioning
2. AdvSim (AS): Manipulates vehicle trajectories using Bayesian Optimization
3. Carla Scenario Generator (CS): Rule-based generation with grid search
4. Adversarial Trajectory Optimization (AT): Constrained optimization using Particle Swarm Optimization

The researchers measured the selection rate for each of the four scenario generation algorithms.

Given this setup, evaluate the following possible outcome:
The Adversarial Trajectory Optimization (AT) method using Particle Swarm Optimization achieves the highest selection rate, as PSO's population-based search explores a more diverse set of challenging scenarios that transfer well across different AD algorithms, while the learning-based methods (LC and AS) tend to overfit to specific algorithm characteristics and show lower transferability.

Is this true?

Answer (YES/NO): NO